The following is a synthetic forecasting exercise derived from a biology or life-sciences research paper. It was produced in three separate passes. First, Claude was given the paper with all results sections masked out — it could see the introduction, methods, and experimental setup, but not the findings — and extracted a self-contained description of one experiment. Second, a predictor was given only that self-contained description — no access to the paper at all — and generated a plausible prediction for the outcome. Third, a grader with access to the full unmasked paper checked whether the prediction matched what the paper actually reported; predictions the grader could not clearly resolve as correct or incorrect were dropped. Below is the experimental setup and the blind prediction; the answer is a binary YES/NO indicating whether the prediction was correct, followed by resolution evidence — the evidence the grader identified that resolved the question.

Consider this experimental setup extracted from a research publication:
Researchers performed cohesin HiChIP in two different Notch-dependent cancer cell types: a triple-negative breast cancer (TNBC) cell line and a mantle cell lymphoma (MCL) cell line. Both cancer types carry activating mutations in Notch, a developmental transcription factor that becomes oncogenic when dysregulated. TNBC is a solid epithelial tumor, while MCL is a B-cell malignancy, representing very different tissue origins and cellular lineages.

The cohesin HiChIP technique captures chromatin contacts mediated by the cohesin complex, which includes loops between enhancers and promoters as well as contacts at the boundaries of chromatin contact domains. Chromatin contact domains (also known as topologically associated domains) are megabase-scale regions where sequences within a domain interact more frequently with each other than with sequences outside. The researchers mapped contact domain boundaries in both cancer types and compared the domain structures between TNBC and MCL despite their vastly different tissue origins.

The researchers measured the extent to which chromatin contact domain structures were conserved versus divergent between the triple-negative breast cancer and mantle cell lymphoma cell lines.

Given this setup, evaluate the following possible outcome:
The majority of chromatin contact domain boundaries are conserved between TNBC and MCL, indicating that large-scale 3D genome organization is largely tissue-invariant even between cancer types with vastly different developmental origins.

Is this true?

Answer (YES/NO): YES